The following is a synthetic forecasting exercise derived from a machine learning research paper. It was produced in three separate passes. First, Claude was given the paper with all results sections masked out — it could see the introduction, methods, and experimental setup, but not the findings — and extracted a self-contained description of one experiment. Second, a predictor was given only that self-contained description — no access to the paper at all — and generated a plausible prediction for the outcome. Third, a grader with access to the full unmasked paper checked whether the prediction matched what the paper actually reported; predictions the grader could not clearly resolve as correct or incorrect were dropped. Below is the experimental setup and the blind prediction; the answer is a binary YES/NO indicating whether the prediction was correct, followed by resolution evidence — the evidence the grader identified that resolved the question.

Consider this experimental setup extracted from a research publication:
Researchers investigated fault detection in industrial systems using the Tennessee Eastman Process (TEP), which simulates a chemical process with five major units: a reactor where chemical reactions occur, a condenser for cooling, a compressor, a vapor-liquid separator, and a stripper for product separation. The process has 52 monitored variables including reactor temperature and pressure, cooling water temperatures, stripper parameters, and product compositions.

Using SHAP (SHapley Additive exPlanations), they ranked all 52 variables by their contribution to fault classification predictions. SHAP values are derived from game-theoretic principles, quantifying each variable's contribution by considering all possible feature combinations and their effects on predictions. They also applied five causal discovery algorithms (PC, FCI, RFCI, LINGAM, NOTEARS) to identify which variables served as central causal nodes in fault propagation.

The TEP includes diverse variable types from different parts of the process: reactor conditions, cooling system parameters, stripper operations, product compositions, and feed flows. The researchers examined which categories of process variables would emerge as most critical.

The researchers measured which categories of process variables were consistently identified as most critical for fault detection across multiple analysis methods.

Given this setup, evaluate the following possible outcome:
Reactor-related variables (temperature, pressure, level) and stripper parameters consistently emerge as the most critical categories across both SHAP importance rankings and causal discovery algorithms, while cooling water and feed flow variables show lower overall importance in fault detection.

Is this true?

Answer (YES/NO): NO